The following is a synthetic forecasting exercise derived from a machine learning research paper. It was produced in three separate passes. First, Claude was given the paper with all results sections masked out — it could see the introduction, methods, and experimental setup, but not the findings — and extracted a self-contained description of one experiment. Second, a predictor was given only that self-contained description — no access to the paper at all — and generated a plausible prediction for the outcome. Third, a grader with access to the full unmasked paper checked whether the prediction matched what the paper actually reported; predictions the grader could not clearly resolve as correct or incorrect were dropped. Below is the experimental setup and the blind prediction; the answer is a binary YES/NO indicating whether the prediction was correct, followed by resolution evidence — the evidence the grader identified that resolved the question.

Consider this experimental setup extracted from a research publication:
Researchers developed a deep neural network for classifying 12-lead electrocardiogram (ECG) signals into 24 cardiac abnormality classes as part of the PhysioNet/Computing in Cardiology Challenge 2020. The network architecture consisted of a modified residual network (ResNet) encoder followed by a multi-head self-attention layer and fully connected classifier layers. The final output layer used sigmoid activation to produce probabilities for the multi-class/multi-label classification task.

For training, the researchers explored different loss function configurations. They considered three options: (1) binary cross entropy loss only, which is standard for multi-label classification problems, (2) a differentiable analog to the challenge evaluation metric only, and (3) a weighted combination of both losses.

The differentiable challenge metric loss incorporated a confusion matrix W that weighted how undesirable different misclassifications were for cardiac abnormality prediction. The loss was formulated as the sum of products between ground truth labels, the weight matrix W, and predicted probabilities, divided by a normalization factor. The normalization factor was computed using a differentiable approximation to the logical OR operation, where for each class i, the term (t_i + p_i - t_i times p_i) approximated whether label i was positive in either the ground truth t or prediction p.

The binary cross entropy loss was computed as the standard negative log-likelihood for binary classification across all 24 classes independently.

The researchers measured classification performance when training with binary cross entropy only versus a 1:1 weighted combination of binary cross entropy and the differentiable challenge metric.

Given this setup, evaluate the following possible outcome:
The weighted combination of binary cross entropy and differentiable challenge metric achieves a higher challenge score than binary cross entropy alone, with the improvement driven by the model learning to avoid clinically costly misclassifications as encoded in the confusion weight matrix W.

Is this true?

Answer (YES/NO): NO